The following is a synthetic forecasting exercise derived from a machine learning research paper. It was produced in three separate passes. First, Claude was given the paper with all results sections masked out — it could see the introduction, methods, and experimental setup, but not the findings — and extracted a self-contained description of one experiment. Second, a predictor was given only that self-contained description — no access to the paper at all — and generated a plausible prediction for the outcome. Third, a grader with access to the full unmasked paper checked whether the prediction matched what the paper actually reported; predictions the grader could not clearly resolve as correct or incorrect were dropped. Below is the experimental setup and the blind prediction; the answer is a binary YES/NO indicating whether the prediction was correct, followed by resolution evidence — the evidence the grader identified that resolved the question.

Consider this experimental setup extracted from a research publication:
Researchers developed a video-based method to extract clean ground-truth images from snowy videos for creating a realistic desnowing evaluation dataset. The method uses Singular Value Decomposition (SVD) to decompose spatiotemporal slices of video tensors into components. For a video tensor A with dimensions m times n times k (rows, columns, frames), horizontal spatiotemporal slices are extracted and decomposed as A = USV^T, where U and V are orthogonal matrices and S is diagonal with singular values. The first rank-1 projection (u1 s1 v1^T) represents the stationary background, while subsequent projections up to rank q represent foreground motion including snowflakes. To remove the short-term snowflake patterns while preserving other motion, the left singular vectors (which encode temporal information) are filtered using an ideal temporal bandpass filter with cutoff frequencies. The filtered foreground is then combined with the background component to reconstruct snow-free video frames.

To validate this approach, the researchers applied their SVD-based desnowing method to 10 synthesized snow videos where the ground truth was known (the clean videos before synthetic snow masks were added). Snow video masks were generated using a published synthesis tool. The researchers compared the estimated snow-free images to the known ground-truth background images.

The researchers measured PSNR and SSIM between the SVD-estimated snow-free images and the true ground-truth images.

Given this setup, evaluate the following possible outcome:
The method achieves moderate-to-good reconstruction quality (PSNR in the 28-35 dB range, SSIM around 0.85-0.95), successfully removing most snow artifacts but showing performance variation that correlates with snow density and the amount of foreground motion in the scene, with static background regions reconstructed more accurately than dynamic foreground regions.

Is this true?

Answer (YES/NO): NO